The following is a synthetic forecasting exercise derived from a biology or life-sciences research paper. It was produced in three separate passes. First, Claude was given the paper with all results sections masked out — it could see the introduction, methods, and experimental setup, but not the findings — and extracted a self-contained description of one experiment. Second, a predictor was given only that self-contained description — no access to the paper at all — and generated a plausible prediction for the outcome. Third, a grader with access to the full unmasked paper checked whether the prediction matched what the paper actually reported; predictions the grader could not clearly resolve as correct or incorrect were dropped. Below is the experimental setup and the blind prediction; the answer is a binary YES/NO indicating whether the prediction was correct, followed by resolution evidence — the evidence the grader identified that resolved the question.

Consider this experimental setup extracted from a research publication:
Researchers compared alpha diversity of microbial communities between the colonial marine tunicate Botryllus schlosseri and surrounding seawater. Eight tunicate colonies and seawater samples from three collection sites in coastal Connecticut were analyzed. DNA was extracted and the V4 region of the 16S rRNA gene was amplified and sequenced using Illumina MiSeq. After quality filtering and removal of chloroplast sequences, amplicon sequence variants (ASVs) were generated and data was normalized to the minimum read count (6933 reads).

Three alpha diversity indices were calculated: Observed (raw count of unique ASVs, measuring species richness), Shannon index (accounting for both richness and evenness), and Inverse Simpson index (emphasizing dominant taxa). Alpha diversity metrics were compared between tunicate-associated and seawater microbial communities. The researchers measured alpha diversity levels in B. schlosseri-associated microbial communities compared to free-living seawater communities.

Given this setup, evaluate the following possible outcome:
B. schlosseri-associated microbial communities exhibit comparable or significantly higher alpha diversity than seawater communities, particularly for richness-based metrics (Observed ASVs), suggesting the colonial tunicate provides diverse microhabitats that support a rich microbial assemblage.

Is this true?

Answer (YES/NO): NO